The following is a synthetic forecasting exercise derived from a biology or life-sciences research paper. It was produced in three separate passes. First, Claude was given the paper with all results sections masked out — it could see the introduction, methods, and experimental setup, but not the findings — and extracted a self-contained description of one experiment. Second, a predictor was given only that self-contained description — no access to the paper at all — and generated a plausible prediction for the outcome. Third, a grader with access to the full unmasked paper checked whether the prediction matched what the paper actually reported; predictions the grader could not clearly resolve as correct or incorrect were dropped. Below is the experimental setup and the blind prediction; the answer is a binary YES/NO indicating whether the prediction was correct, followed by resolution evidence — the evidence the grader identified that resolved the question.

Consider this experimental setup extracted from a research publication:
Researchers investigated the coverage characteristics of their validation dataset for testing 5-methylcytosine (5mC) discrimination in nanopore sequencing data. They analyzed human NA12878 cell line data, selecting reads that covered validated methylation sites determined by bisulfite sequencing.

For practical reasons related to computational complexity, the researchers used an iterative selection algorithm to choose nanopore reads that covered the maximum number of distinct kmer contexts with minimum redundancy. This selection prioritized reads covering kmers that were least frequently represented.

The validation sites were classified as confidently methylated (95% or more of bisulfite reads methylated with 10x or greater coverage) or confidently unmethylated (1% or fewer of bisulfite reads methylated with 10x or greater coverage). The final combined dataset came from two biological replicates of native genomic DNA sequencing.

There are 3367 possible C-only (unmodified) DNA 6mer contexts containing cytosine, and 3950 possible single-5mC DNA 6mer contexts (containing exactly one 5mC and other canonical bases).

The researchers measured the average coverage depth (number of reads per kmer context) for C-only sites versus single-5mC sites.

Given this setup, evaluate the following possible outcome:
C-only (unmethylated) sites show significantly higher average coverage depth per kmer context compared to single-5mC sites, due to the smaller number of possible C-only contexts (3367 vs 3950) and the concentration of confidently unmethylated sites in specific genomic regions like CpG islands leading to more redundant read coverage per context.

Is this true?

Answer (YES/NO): YES